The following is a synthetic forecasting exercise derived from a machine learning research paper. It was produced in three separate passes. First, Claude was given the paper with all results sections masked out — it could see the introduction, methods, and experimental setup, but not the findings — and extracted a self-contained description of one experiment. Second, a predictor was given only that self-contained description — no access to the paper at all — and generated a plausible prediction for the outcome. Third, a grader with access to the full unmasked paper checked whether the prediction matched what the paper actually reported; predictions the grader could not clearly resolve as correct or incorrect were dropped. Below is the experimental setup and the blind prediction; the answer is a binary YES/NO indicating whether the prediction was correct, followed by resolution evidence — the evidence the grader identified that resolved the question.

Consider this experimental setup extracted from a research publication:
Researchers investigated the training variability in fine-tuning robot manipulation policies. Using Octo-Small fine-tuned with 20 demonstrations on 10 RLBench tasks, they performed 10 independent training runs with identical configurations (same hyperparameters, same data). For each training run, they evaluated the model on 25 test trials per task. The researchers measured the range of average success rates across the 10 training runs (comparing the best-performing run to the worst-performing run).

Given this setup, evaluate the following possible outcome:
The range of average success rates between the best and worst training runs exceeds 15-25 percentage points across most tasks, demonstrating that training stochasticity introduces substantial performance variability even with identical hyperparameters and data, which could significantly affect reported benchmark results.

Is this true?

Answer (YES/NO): YES